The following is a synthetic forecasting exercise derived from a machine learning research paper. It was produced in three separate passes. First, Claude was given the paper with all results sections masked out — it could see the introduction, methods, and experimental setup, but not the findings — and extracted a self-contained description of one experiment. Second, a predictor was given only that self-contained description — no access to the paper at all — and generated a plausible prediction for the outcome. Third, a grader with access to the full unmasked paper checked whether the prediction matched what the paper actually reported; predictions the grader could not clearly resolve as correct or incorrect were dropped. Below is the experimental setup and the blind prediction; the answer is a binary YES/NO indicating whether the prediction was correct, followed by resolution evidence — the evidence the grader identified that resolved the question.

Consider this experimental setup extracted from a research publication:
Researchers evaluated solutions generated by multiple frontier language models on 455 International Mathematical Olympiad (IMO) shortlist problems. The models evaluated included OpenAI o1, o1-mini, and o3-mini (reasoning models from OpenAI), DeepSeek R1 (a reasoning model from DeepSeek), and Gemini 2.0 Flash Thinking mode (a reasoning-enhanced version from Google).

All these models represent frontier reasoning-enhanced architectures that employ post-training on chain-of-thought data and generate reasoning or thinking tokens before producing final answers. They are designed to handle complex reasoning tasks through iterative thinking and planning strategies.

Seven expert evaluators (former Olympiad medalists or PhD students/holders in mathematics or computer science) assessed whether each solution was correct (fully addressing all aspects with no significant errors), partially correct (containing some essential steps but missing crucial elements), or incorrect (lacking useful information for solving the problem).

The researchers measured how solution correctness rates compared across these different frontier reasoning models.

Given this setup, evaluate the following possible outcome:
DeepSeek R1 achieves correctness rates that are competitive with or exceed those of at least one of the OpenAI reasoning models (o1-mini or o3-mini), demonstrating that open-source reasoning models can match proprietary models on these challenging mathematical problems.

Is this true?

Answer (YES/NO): YES